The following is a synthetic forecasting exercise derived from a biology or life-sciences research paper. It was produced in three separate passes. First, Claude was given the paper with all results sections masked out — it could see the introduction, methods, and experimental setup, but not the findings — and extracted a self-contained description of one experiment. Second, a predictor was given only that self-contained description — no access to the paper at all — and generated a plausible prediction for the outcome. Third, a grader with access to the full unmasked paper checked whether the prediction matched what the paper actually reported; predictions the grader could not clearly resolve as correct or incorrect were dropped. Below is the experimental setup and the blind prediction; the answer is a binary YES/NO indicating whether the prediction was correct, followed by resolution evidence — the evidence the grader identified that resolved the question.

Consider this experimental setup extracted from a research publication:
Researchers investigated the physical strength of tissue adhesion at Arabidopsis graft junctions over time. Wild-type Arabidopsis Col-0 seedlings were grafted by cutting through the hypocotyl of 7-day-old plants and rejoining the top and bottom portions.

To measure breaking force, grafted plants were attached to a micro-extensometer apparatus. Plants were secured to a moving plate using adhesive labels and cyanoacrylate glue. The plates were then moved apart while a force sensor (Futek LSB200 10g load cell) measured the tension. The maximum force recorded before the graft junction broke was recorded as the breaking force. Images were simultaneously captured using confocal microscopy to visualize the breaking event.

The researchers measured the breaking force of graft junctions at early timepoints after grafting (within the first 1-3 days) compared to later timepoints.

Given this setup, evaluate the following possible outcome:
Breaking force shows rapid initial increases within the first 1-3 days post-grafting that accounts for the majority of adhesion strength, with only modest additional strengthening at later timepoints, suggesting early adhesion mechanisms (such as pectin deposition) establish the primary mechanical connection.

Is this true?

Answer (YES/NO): NO